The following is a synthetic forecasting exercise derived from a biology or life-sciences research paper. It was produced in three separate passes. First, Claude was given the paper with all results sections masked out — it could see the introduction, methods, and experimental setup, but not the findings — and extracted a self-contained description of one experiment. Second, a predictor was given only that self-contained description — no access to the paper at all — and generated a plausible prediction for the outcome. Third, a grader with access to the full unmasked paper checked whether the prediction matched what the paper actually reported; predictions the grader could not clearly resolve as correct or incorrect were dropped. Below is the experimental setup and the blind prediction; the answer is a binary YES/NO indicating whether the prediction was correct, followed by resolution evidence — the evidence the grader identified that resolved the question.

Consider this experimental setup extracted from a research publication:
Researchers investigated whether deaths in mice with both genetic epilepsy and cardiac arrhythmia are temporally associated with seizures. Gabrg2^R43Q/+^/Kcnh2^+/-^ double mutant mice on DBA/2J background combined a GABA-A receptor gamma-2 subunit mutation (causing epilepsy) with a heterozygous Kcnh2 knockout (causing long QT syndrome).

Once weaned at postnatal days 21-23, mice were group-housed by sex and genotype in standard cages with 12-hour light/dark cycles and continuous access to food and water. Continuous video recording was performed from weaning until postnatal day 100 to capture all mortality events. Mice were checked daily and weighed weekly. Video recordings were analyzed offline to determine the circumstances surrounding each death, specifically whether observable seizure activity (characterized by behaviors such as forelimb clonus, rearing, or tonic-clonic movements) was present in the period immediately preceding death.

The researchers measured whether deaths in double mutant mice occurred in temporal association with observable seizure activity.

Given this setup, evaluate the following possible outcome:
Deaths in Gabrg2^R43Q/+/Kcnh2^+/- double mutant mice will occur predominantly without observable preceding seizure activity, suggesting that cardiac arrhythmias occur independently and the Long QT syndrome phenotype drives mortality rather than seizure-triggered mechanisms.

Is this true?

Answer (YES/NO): NO